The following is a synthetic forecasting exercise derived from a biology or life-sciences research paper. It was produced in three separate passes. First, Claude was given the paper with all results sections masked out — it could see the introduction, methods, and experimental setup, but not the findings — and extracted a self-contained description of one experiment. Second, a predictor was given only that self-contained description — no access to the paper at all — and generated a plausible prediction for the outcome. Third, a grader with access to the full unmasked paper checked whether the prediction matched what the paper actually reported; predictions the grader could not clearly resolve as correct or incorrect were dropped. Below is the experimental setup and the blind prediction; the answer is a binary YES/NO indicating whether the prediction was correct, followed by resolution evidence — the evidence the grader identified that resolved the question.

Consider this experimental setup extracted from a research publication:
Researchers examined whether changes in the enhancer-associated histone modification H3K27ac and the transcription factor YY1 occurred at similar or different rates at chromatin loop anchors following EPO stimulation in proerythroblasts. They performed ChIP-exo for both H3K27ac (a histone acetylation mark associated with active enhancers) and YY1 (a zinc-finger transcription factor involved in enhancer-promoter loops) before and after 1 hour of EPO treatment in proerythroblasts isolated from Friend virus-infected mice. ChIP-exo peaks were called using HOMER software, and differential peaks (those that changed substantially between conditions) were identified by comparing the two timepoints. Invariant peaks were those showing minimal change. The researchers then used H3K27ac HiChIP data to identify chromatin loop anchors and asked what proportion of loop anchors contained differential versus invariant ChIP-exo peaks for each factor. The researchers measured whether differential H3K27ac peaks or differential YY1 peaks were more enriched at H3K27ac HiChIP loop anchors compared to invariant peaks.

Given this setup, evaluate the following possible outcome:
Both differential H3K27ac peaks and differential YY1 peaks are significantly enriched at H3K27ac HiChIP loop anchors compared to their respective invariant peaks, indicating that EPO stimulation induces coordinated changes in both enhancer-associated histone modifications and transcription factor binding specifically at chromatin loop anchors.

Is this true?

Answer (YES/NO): NO